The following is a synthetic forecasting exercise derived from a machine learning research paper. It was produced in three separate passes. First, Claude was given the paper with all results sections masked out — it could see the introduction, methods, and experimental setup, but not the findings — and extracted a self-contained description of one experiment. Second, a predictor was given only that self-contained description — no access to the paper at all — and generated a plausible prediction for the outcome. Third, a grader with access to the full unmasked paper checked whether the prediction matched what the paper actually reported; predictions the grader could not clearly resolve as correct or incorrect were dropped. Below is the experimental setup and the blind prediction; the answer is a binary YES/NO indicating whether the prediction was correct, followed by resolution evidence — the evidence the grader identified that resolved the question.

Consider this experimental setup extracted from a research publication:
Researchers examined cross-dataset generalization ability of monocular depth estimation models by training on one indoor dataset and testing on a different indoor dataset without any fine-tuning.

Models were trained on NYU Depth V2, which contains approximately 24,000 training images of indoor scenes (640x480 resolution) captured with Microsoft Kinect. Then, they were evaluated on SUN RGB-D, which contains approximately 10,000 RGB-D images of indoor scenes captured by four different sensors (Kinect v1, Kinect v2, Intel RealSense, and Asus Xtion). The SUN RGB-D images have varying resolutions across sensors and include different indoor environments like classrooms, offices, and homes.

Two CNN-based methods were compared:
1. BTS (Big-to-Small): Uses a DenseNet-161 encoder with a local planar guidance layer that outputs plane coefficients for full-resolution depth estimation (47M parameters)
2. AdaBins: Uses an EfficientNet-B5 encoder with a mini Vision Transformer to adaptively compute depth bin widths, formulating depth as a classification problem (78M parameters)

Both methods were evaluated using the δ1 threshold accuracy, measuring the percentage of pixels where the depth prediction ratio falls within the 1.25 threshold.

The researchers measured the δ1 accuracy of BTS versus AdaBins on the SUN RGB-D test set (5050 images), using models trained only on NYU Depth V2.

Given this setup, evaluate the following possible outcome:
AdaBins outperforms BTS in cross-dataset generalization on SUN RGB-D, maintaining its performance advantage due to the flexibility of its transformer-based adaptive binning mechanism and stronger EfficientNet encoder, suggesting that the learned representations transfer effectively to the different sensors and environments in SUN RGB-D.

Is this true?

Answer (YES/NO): YES